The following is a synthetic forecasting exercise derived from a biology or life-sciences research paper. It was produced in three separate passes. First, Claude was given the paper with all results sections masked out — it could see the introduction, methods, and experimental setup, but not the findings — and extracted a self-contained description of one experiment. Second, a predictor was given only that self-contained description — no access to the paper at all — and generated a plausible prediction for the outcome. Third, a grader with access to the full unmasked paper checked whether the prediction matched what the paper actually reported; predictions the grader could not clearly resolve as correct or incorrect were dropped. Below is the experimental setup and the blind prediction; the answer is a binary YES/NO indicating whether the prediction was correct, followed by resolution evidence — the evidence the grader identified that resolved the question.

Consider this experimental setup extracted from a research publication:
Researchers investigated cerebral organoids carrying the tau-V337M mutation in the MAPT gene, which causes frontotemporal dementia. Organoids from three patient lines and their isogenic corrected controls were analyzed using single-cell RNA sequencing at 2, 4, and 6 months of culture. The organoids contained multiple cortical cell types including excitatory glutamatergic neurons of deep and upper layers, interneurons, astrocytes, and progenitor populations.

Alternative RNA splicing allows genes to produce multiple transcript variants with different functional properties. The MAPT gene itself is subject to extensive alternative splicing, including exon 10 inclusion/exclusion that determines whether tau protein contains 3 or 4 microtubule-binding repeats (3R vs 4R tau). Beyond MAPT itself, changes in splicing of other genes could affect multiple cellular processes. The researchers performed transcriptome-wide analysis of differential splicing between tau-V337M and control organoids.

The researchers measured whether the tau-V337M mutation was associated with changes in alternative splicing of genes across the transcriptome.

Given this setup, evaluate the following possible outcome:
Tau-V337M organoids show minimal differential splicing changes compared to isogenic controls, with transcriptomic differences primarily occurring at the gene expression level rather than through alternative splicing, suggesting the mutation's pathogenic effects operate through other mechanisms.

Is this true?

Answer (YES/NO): NO